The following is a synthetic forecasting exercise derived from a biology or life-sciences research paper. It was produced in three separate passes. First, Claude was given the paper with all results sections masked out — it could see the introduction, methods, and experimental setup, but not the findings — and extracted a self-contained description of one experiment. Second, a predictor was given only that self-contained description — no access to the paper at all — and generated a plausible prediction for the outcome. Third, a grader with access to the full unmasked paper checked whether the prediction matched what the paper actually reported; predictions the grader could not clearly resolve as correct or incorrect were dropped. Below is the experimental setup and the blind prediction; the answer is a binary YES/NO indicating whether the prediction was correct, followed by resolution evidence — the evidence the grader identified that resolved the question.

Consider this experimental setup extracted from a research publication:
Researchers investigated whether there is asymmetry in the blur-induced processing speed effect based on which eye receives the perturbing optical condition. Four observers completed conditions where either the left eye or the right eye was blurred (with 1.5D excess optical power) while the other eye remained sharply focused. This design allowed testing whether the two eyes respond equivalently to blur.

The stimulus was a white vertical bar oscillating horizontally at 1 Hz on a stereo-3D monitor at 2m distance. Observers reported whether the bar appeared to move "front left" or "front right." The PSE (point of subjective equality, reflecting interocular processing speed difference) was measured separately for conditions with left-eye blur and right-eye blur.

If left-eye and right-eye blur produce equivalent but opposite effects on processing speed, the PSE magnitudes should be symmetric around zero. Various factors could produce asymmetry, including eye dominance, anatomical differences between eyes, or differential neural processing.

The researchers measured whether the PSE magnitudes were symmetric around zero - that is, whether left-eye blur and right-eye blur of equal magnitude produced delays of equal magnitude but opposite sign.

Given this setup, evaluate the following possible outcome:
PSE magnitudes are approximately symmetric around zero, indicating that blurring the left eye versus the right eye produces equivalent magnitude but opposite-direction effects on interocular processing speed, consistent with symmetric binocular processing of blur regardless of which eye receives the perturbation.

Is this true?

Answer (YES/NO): YES